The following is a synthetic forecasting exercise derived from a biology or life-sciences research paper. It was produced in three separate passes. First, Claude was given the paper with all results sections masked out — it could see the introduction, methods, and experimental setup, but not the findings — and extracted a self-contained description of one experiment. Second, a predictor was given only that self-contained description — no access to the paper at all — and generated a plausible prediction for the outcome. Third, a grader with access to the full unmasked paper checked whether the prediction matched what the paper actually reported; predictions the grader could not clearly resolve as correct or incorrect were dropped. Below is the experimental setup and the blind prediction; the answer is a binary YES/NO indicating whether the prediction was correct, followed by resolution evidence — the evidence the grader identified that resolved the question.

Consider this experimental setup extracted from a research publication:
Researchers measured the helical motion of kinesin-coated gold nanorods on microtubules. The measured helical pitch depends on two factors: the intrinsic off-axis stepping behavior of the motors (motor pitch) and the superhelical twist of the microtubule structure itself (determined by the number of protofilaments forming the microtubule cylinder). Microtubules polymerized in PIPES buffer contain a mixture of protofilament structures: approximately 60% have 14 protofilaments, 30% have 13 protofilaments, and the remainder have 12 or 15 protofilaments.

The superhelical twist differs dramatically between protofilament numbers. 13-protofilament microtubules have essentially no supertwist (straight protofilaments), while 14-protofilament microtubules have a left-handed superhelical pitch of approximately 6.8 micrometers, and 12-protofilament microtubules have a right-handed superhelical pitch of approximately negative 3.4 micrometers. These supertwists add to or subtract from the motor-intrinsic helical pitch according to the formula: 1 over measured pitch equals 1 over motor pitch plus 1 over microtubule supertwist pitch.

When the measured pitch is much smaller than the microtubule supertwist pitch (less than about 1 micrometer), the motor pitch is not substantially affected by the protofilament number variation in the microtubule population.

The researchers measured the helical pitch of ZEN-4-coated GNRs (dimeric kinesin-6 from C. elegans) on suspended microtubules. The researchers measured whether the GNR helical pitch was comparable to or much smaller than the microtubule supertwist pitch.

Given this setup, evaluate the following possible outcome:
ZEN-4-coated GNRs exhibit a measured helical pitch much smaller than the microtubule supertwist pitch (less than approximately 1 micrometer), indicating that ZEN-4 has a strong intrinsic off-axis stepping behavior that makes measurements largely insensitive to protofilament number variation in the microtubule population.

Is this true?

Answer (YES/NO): YES